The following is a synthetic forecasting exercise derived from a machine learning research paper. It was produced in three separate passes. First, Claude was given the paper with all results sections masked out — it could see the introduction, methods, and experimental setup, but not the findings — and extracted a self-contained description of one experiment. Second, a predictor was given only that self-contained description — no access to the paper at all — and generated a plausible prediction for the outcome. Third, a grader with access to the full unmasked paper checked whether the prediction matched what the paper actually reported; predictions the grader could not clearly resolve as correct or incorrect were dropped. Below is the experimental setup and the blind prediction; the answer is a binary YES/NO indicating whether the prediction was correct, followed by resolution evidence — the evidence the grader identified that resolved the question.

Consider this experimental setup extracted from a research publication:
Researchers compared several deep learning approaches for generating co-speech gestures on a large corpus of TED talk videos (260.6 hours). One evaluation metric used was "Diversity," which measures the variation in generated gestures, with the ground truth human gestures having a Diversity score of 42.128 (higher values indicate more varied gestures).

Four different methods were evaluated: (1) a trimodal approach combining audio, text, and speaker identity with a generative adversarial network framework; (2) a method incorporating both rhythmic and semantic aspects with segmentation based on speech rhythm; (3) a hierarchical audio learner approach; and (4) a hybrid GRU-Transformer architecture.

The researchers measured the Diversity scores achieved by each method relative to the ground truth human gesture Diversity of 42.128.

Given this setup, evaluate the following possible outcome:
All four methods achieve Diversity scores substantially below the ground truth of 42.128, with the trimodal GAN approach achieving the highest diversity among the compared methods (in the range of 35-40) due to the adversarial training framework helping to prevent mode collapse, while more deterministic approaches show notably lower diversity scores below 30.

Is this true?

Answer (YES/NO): NO